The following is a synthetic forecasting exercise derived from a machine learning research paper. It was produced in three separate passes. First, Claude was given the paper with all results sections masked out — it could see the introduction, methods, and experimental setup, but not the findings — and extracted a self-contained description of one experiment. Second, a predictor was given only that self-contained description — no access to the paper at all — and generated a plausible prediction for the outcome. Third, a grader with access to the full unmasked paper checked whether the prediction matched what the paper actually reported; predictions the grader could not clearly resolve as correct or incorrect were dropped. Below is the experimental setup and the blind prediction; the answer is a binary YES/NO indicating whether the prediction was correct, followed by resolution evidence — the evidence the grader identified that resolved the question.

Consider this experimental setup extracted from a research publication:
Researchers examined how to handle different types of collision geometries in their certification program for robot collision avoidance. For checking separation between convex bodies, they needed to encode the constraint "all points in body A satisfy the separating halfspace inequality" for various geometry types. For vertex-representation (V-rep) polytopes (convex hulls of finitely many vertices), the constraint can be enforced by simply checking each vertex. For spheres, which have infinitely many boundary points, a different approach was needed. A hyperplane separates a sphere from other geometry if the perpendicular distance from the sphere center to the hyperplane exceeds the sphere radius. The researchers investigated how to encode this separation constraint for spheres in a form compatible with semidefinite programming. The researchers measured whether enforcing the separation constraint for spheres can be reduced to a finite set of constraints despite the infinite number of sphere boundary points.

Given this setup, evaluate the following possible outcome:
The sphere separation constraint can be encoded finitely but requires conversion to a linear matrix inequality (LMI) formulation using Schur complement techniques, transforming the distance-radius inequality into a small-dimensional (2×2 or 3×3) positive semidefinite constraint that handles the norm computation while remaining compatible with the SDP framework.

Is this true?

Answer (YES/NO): NO